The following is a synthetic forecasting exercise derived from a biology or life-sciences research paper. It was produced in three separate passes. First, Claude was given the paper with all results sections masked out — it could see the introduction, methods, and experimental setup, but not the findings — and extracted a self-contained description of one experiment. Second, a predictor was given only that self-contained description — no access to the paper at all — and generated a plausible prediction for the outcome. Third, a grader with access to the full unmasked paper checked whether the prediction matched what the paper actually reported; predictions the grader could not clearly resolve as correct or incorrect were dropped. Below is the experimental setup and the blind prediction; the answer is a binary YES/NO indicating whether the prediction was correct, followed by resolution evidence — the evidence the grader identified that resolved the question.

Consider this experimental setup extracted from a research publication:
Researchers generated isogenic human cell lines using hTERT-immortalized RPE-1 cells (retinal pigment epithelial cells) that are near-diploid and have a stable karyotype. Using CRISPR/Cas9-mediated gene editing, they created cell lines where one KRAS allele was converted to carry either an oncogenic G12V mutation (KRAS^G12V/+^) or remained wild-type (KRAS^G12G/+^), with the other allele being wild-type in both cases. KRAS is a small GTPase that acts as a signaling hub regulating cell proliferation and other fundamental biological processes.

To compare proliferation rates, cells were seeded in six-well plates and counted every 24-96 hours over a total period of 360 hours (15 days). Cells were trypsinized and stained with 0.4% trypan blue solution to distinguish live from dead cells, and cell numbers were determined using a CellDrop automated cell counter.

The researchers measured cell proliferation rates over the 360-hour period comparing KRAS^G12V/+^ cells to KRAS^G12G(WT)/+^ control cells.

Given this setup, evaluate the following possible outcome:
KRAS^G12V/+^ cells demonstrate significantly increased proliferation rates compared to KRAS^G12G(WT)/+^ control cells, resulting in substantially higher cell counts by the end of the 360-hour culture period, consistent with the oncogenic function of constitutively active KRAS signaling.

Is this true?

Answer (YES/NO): YES